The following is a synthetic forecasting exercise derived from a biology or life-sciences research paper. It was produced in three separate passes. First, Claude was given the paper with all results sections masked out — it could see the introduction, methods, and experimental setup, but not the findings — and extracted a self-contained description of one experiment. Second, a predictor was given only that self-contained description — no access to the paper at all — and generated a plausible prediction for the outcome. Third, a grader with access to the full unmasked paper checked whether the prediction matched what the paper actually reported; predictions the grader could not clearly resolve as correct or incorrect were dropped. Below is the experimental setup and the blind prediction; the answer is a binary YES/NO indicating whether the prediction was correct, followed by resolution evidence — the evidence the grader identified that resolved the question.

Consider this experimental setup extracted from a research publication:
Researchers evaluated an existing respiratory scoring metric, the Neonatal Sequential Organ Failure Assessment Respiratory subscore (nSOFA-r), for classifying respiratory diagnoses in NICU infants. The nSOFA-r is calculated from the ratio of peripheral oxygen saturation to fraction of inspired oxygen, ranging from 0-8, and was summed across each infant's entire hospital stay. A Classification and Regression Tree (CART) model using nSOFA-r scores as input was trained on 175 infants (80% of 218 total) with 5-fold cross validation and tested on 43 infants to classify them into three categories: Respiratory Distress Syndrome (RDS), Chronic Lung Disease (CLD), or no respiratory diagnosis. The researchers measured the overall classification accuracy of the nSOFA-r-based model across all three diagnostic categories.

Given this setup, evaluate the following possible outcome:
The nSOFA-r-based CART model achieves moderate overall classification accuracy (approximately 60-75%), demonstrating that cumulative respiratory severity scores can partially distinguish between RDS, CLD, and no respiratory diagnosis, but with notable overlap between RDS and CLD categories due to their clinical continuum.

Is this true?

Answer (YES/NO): YES